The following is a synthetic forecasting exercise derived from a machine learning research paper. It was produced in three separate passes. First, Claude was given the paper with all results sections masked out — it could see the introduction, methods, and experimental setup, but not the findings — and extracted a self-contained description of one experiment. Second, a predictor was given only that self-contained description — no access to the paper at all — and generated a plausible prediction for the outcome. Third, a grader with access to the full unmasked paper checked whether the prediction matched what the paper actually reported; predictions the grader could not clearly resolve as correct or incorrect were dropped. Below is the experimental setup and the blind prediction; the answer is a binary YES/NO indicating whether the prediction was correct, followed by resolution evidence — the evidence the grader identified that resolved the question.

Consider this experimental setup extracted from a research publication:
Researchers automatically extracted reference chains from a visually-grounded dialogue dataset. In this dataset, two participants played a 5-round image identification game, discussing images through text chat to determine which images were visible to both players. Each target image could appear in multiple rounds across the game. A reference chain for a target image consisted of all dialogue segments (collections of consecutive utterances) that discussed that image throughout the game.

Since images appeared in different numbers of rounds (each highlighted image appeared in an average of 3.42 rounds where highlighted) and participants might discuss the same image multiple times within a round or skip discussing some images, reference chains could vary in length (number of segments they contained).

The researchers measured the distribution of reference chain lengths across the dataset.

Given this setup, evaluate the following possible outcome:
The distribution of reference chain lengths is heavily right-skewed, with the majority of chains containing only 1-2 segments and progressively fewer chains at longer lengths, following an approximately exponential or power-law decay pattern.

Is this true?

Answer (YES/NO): NO